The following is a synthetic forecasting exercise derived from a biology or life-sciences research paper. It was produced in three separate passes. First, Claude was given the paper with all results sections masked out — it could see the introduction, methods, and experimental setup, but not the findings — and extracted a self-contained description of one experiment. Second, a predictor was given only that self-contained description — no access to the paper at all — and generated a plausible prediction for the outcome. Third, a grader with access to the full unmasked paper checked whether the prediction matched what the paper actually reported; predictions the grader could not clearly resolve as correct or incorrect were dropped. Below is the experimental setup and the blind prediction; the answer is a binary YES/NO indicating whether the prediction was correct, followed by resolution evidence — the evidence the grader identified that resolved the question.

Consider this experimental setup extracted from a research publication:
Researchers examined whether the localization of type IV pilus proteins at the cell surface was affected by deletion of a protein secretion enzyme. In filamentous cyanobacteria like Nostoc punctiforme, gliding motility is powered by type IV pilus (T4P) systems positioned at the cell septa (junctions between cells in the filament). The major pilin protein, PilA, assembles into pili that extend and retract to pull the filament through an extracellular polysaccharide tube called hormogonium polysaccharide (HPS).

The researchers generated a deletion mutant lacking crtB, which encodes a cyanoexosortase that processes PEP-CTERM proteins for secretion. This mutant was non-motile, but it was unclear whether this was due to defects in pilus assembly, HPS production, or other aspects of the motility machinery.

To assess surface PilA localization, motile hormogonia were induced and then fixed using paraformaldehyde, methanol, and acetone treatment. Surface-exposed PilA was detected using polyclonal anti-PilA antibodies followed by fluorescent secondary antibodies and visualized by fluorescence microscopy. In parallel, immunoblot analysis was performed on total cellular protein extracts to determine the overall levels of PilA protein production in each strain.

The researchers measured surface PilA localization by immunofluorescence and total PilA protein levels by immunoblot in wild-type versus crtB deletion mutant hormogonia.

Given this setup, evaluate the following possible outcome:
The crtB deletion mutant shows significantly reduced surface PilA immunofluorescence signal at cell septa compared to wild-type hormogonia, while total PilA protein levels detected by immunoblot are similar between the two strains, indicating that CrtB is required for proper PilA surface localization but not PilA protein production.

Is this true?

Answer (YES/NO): NO